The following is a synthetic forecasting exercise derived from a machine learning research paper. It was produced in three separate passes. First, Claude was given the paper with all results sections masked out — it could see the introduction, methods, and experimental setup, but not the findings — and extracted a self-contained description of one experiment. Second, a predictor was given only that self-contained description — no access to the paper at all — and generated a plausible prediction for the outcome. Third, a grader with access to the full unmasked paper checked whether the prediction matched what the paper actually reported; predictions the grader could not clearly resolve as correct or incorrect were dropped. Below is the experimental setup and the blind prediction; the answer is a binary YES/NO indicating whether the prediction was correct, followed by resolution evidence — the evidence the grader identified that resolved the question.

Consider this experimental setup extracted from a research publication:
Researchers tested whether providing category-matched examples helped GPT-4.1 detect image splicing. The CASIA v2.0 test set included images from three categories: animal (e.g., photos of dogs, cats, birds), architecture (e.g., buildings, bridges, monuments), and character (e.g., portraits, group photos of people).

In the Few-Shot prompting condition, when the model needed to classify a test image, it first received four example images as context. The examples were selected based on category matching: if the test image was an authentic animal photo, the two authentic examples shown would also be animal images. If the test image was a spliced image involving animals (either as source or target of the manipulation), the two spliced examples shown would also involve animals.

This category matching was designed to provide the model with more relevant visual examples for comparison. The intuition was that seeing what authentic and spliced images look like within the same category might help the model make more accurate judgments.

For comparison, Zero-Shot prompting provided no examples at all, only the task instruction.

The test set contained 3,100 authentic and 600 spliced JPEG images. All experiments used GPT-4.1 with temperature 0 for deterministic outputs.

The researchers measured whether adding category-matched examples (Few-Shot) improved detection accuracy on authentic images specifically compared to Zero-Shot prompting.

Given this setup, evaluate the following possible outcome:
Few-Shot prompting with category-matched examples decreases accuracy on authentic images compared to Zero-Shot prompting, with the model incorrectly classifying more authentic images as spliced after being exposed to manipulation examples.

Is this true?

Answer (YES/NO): NO